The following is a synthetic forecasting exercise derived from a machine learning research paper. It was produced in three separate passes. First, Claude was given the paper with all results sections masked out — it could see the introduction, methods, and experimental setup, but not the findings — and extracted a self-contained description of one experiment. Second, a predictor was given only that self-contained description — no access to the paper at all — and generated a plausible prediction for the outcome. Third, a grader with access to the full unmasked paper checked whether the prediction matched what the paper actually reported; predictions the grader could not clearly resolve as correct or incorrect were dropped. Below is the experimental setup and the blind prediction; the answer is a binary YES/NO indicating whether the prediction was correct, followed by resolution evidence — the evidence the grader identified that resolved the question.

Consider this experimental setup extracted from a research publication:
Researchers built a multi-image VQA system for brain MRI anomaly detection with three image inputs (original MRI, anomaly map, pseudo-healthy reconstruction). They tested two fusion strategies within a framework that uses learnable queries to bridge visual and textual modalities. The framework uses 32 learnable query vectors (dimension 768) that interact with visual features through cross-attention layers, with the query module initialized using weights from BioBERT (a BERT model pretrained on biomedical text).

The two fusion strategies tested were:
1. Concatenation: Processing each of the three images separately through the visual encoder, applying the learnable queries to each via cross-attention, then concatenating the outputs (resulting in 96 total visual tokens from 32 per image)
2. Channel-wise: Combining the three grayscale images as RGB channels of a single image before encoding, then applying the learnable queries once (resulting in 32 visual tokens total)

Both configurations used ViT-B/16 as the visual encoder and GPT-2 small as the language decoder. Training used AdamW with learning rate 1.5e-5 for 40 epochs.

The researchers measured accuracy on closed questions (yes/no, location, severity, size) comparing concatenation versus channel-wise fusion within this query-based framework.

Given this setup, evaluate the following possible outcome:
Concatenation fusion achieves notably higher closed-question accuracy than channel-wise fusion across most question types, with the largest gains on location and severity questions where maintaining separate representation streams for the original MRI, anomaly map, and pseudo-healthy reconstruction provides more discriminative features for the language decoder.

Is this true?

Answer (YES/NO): NO